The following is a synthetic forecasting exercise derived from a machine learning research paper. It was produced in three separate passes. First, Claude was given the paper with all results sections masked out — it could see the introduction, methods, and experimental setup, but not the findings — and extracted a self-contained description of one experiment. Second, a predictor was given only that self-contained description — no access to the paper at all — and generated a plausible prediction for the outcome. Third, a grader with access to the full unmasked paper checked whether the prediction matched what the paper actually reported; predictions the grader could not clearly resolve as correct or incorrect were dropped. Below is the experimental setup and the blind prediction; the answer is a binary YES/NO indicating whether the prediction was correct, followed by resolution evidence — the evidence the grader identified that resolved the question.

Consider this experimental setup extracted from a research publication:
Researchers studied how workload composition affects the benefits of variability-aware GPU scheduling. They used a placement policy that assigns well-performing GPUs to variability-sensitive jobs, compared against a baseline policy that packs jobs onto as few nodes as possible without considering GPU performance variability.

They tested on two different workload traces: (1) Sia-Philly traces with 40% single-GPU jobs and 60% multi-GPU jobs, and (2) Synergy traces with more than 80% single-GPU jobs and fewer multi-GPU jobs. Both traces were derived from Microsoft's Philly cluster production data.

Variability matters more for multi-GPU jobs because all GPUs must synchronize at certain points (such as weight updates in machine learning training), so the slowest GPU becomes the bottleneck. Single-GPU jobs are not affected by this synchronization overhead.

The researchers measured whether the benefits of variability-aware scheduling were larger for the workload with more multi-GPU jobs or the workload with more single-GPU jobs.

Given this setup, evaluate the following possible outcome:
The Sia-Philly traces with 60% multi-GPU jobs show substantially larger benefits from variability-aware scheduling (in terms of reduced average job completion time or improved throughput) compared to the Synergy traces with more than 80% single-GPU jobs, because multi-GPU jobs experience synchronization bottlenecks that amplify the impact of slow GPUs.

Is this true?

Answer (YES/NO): YES